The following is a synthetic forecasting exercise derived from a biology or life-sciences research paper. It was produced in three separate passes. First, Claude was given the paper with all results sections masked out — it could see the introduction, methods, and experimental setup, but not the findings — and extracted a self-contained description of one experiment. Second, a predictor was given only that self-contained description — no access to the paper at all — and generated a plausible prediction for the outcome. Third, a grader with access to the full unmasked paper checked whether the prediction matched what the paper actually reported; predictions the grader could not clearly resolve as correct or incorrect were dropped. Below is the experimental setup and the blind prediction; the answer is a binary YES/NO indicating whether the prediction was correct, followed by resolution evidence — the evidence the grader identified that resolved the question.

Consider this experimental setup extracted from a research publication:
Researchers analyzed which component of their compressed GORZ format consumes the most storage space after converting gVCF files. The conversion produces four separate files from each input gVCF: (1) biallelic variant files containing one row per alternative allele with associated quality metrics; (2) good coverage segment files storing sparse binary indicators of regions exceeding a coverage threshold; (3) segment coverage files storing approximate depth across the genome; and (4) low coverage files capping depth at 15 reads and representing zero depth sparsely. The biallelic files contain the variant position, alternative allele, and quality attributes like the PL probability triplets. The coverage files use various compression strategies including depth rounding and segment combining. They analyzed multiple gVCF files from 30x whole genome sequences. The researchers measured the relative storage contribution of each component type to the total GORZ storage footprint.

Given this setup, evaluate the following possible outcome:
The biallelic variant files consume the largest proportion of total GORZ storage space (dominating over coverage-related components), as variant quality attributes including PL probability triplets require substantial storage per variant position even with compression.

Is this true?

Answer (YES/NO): YES